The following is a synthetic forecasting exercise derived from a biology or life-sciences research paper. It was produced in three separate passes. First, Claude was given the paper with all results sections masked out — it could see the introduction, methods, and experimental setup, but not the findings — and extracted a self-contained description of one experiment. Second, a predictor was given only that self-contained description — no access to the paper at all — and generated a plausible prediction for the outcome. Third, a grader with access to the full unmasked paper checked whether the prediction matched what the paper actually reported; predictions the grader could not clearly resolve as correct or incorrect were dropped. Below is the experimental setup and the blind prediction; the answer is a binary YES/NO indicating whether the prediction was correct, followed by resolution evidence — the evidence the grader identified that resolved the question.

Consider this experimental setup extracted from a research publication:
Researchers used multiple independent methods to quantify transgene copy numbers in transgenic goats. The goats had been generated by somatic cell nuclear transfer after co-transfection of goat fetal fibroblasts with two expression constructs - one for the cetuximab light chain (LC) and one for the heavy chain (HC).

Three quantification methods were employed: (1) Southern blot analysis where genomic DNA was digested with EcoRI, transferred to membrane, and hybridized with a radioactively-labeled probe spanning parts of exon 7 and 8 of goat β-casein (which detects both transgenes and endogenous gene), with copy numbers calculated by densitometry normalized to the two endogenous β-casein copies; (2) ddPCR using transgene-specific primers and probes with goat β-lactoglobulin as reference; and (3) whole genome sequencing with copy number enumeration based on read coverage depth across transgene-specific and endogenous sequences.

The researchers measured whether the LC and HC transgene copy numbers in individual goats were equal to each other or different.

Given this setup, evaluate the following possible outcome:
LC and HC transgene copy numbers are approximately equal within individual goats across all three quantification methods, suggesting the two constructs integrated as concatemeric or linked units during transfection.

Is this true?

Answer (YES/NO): NO